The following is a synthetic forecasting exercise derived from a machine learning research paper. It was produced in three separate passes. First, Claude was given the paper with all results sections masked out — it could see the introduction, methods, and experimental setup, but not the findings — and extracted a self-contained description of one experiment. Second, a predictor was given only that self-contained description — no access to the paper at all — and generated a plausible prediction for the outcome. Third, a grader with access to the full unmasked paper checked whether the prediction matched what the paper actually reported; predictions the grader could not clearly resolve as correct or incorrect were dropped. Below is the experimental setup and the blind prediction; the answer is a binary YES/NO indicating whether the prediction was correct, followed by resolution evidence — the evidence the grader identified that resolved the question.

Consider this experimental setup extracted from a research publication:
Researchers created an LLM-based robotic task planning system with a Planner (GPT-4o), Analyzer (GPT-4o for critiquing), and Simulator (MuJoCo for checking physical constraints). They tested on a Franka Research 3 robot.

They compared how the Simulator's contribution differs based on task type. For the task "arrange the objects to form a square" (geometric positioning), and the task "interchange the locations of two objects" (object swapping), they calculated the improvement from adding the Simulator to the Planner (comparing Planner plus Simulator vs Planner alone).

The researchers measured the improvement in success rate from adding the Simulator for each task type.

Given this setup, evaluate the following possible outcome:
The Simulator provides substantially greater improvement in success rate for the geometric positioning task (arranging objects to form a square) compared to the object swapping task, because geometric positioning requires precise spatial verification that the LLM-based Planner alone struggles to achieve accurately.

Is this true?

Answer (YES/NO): NO